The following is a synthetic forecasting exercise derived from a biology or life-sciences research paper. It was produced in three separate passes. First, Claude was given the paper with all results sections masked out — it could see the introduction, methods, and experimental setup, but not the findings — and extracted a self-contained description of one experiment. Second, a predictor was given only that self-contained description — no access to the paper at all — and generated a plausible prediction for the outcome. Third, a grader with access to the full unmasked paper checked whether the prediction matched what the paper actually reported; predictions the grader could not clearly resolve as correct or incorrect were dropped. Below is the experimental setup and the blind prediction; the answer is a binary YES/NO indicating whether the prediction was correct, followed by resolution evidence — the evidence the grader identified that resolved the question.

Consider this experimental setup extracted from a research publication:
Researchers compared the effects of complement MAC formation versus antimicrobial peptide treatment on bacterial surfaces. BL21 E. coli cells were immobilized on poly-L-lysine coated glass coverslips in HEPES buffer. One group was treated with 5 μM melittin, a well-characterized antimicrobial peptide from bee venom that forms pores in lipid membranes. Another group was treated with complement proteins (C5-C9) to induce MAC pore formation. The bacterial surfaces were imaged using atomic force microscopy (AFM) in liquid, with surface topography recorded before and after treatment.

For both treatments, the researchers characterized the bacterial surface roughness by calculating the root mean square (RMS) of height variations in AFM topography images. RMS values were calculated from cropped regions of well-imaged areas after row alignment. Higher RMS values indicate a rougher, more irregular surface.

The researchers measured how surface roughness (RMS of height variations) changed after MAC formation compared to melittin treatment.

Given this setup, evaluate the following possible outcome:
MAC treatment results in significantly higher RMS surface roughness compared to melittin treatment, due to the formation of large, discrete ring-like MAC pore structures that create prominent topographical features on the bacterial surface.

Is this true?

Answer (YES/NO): NO